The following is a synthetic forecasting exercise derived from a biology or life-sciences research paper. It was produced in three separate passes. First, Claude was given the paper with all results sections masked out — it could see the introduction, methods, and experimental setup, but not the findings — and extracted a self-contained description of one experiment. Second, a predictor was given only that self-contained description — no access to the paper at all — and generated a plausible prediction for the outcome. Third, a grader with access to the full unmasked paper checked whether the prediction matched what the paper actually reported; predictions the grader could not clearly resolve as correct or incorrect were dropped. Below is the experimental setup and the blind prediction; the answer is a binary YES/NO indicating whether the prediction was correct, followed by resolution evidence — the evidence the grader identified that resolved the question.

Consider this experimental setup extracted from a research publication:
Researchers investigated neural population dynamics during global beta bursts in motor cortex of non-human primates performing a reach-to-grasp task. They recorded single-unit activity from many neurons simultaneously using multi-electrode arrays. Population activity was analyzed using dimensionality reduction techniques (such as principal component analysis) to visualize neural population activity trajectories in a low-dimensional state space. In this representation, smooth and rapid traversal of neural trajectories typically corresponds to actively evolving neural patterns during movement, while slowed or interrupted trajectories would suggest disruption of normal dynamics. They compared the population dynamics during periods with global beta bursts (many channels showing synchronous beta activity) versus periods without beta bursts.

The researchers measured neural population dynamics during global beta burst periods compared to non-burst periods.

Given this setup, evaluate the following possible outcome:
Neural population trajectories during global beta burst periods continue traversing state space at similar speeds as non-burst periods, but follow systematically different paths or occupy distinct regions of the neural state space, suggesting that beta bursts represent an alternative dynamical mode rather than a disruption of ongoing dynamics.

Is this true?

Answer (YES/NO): NO